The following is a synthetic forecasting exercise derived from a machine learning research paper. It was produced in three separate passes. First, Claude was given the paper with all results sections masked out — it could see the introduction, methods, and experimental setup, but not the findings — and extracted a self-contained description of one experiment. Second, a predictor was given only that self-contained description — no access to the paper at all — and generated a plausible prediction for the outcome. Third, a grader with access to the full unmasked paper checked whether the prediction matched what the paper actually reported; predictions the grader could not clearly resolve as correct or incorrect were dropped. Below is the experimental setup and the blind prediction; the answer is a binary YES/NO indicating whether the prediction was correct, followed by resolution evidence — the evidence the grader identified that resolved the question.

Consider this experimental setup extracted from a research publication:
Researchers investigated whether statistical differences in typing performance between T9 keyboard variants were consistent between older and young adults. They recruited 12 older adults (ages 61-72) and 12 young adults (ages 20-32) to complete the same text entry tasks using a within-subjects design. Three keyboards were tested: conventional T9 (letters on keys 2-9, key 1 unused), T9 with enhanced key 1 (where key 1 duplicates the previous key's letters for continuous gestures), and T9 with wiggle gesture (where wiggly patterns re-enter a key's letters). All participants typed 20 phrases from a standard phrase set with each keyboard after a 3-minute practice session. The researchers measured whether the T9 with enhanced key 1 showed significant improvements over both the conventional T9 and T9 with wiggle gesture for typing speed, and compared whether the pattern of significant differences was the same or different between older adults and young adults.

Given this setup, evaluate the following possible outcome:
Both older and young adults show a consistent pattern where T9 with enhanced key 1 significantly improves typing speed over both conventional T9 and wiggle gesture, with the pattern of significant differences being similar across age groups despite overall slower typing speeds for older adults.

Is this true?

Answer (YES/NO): NO